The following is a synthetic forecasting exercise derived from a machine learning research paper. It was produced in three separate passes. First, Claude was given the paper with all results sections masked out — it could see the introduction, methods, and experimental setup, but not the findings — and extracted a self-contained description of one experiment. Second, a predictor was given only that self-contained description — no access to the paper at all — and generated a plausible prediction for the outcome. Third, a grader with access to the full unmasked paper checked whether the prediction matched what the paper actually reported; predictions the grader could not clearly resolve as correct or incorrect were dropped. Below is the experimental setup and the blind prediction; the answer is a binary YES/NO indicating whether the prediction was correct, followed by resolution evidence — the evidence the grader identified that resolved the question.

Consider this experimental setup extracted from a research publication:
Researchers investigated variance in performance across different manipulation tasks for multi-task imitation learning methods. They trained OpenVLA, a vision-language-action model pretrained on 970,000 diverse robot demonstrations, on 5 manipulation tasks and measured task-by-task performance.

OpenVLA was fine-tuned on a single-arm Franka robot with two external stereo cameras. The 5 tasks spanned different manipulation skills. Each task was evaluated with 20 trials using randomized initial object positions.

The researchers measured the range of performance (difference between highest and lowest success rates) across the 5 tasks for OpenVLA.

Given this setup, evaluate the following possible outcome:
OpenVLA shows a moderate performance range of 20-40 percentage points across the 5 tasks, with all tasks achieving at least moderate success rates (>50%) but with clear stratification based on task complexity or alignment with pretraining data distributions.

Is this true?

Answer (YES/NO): NO